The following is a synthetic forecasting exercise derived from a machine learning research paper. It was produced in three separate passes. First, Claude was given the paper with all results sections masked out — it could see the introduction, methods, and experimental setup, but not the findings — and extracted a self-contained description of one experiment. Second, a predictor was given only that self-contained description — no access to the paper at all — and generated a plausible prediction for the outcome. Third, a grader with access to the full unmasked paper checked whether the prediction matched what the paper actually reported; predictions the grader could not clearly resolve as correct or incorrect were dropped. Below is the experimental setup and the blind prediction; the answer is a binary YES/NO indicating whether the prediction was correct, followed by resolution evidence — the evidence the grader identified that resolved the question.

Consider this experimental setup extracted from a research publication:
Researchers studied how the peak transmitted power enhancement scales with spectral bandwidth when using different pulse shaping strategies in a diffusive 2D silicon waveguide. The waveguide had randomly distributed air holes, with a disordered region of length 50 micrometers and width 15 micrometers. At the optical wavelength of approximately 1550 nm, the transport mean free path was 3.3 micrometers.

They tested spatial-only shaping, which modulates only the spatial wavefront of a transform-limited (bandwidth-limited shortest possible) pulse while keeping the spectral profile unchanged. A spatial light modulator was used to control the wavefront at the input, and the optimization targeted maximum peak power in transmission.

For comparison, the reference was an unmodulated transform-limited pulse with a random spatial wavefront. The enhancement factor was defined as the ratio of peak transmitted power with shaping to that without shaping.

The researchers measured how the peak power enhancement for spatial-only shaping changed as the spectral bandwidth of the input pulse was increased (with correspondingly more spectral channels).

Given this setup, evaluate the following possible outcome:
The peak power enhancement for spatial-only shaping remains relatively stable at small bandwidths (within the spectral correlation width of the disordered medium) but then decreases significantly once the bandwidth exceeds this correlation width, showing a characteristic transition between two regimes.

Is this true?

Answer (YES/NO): NO